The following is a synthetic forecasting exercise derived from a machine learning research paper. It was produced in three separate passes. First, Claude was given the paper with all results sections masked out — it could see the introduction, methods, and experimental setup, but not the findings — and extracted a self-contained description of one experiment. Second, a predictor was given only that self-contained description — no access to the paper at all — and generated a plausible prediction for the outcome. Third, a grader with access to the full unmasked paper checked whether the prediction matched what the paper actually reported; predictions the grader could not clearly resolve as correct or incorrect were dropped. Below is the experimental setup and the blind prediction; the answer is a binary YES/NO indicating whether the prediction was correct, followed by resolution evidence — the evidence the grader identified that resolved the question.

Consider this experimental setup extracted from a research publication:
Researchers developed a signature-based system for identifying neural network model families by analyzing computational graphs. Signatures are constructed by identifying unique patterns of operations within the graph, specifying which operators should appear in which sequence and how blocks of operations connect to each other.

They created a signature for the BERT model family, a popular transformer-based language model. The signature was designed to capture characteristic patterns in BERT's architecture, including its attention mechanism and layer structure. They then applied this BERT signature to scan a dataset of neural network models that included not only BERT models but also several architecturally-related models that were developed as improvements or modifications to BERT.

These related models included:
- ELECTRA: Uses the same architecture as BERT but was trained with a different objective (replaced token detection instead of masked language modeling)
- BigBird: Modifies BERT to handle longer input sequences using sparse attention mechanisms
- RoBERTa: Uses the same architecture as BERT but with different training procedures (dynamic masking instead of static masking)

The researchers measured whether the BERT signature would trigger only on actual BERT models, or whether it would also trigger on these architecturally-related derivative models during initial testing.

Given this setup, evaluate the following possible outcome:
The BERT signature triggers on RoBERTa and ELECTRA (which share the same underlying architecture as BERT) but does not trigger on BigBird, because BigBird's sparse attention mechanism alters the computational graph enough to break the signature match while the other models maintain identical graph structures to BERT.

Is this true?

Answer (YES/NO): NO